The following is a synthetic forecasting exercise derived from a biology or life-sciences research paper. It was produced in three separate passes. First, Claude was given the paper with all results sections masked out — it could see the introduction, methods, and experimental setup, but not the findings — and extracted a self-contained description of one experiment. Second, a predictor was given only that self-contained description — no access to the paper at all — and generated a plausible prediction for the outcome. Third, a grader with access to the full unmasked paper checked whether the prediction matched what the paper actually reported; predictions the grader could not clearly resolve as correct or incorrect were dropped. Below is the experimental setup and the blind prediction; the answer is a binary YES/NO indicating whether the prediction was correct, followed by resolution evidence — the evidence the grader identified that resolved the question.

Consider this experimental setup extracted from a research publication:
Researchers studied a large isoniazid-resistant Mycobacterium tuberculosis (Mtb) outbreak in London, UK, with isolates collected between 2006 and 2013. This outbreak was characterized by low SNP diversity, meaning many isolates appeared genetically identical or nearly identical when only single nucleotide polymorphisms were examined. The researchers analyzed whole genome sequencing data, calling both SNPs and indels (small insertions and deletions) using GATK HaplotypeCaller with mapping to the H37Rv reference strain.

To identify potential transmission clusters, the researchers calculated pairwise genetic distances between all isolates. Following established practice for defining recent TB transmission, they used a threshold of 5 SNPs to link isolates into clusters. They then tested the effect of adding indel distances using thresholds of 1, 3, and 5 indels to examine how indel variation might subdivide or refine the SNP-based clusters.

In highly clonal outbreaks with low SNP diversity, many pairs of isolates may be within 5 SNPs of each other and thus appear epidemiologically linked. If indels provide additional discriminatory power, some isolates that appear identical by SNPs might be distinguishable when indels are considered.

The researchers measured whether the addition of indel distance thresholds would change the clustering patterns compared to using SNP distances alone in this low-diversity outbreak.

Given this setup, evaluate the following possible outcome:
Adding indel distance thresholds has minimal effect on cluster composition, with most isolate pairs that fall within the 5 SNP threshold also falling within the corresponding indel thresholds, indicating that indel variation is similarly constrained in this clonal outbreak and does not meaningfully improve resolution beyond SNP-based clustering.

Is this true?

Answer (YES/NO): YES